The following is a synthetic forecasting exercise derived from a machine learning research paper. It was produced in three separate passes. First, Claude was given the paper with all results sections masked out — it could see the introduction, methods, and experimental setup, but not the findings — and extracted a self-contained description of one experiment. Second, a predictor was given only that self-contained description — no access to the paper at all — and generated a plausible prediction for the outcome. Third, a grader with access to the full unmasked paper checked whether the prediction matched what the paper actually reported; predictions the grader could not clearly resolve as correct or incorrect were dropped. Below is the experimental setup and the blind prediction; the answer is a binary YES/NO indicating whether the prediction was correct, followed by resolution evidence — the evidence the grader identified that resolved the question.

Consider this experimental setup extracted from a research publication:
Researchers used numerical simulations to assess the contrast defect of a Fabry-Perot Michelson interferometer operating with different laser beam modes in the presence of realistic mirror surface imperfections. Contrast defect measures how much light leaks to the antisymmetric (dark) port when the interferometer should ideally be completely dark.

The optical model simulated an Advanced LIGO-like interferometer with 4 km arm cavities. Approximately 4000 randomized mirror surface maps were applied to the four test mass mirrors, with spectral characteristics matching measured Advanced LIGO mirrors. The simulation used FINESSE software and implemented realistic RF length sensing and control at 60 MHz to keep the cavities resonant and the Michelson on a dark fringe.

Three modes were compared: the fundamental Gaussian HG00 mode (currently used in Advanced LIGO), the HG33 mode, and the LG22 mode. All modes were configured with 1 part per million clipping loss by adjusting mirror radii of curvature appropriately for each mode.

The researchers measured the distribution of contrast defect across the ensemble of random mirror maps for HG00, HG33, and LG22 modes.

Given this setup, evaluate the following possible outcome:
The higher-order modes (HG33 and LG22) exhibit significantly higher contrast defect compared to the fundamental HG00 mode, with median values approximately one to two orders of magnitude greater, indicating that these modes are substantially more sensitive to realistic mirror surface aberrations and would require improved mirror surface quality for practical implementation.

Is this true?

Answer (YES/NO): NO